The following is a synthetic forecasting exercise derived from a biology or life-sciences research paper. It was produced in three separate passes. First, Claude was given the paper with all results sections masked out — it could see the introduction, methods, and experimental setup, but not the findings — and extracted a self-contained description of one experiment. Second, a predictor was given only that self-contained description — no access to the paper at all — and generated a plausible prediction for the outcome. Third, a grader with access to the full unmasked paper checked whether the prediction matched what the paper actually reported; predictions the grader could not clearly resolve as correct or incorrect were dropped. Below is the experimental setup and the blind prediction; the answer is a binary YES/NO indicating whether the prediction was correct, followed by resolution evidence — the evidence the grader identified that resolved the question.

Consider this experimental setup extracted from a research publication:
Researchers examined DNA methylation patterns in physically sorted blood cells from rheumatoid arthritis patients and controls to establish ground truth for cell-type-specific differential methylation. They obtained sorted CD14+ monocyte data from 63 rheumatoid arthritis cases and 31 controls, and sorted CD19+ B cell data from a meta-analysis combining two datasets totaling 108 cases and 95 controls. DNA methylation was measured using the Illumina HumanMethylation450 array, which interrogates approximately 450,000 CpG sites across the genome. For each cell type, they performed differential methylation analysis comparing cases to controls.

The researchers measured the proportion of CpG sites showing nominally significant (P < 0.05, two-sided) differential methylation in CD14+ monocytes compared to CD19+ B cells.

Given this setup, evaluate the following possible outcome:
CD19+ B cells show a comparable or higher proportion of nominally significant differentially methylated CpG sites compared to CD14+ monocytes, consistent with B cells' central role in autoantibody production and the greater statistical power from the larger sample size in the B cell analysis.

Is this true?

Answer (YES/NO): YES